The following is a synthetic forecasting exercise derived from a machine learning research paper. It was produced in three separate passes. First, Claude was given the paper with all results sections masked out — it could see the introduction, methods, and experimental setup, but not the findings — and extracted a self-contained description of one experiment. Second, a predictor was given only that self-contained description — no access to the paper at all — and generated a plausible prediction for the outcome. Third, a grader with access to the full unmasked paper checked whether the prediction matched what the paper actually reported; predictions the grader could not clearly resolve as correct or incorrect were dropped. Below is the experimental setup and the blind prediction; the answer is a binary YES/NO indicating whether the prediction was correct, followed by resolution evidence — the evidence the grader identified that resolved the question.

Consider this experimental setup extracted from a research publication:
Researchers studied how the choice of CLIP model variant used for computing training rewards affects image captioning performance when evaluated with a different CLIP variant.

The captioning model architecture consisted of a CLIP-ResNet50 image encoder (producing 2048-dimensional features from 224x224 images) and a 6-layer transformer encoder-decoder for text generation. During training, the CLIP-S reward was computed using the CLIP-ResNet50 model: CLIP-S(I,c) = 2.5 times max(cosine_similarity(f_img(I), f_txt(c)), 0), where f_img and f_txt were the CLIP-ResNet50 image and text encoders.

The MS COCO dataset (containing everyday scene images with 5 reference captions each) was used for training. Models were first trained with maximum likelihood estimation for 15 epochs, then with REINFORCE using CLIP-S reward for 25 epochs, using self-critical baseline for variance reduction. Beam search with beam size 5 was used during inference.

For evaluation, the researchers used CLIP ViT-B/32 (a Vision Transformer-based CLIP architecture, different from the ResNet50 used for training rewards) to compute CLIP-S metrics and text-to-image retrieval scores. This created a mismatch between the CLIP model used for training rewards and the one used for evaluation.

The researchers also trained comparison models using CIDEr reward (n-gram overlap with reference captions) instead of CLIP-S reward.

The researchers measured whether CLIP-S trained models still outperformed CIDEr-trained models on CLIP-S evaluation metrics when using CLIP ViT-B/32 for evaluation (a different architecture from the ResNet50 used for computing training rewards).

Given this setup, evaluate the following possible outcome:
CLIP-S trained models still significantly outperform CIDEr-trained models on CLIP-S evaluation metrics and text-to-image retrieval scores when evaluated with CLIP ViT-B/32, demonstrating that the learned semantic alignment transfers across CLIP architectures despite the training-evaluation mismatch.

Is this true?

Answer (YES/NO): YES